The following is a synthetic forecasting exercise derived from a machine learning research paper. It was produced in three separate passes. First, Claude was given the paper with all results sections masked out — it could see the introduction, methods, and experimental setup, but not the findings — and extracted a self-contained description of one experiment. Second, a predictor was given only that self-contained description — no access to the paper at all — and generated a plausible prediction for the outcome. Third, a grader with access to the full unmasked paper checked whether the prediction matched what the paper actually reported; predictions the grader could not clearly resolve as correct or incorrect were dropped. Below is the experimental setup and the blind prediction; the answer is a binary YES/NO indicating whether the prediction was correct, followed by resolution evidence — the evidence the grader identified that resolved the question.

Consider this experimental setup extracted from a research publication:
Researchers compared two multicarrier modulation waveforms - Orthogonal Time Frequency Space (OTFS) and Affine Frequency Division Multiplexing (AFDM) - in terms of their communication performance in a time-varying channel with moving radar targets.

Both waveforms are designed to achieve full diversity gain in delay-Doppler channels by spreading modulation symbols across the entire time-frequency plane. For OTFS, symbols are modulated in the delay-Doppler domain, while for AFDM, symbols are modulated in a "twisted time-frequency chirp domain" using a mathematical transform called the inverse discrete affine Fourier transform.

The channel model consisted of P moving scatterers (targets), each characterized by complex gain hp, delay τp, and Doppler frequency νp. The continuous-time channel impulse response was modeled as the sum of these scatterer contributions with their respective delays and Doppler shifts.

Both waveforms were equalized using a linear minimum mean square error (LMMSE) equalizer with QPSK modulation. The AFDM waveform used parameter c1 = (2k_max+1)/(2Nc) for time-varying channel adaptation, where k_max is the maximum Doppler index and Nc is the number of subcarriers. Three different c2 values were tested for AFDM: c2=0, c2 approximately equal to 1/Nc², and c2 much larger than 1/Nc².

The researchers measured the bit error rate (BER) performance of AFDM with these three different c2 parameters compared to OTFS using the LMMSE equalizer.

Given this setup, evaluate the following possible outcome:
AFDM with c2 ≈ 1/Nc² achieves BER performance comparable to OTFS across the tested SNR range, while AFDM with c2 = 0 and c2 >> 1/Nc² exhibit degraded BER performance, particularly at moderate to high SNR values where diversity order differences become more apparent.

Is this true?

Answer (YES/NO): NO